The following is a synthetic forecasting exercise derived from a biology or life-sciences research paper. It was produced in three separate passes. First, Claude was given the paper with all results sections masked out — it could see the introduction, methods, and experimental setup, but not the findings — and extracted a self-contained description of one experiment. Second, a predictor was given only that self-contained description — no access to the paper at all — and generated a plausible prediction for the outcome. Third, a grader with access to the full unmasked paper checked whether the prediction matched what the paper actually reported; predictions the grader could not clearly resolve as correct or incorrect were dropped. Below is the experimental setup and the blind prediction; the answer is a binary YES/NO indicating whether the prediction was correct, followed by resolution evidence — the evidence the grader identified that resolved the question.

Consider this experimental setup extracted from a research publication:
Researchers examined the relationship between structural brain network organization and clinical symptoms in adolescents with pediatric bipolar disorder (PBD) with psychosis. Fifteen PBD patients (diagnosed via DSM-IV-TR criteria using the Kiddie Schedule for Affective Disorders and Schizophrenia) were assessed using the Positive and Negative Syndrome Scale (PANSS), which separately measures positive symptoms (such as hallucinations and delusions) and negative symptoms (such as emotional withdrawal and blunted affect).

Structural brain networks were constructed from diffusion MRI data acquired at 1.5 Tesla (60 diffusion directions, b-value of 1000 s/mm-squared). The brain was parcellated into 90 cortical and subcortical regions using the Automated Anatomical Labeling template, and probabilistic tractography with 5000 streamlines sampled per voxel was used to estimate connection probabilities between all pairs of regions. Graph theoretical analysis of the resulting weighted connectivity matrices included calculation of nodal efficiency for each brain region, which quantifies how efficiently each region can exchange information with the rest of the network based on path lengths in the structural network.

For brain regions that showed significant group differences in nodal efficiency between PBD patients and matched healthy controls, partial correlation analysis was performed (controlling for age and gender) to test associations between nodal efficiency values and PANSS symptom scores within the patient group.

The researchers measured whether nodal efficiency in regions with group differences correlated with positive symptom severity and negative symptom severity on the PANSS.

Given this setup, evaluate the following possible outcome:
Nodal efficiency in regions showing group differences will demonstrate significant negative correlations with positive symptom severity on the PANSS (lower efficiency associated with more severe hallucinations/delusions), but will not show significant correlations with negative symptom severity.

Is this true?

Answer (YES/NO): NO